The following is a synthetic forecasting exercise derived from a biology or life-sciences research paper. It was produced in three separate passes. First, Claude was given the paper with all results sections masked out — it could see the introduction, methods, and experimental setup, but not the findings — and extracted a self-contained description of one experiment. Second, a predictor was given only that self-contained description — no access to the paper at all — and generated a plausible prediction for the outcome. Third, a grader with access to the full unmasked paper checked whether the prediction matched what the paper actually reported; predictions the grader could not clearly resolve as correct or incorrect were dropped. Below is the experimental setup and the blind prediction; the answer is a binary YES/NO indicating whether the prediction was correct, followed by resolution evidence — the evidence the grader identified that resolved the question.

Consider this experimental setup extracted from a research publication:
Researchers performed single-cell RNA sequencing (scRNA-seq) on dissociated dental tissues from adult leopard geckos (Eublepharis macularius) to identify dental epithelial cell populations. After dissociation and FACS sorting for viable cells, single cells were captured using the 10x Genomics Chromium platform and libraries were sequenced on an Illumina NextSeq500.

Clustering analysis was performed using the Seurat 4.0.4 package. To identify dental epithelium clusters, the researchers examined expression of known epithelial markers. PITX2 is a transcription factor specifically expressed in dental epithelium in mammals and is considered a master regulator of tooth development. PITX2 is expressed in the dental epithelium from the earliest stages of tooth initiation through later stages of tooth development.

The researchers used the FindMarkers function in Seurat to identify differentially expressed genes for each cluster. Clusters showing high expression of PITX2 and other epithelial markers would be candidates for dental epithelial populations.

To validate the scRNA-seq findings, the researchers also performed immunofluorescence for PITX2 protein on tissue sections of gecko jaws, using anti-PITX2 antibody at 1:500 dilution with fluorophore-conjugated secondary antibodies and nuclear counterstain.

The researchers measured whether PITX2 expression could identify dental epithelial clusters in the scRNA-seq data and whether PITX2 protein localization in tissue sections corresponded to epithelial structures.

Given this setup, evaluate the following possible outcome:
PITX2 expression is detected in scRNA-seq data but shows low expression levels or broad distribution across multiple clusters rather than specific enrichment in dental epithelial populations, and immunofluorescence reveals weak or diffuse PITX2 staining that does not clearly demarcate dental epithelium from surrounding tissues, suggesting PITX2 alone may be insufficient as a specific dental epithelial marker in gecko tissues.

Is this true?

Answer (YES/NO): NO